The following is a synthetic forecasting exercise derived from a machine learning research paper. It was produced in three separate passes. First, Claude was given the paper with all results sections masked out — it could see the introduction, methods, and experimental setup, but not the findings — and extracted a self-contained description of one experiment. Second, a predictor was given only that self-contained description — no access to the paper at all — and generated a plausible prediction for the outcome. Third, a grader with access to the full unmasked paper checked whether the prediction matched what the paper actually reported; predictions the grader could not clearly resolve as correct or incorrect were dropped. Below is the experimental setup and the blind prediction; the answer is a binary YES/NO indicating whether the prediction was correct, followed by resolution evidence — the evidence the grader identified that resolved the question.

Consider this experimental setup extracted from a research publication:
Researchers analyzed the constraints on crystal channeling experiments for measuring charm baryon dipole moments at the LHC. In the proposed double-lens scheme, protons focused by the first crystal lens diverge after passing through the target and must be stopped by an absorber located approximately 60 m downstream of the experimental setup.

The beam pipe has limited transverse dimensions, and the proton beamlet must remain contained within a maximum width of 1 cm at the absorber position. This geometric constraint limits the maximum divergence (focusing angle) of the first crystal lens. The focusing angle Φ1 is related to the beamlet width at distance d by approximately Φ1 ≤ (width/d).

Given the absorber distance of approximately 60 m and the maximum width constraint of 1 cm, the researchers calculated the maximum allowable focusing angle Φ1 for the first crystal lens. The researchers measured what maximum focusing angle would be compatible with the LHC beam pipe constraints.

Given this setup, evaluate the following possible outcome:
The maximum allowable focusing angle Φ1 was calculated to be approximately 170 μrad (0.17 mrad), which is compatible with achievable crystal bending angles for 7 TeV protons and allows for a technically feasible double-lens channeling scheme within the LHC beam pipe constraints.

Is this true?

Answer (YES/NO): YES